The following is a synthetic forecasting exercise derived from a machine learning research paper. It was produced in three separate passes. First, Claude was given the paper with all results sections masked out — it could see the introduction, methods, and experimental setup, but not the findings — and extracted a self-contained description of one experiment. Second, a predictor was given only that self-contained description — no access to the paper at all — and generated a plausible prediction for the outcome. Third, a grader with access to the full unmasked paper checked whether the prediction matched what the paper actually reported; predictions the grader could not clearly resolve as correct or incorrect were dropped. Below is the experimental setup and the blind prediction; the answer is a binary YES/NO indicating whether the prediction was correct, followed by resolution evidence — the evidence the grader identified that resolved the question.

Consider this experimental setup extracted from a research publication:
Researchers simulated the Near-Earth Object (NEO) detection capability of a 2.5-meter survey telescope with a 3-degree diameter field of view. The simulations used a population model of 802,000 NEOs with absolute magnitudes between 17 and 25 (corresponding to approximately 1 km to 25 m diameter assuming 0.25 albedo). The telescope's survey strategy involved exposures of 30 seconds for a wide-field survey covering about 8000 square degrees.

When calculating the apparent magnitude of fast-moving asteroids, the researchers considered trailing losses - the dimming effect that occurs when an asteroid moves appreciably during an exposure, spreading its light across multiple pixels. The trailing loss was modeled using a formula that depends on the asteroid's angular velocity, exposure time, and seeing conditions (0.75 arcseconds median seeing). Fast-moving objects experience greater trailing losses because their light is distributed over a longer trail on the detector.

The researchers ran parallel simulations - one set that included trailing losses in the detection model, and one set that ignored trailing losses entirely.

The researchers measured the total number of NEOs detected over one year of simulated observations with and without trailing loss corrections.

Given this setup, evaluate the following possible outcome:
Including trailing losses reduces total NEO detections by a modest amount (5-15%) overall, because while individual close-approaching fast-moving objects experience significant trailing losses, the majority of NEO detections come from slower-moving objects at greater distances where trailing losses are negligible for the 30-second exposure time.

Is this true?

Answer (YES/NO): NO